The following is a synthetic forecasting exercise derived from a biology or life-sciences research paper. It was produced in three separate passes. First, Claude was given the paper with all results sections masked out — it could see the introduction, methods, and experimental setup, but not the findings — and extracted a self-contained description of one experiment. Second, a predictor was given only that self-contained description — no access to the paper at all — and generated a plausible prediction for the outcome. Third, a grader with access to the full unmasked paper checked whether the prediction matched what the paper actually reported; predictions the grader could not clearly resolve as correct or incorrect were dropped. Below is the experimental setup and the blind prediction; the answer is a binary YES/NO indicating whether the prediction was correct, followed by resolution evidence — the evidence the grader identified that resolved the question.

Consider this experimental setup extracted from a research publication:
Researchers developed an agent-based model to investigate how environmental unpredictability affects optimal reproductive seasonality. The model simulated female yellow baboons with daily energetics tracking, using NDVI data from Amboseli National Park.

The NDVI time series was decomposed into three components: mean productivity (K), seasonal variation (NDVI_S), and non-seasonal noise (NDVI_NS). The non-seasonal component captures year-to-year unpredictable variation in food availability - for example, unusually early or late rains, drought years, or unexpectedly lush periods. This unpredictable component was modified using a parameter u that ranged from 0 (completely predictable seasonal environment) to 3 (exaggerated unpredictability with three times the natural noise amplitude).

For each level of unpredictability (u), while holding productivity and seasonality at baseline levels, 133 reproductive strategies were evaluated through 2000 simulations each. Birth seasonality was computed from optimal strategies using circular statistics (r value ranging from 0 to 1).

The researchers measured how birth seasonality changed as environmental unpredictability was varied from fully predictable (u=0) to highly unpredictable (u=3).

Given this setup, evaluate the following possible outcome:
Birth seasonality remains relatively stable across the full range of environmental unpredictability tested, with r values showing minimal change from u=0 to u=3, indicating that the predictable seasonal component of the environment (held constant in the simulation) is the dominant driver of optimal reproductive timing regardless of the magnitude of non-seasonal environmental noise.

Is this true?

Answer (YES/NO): NO